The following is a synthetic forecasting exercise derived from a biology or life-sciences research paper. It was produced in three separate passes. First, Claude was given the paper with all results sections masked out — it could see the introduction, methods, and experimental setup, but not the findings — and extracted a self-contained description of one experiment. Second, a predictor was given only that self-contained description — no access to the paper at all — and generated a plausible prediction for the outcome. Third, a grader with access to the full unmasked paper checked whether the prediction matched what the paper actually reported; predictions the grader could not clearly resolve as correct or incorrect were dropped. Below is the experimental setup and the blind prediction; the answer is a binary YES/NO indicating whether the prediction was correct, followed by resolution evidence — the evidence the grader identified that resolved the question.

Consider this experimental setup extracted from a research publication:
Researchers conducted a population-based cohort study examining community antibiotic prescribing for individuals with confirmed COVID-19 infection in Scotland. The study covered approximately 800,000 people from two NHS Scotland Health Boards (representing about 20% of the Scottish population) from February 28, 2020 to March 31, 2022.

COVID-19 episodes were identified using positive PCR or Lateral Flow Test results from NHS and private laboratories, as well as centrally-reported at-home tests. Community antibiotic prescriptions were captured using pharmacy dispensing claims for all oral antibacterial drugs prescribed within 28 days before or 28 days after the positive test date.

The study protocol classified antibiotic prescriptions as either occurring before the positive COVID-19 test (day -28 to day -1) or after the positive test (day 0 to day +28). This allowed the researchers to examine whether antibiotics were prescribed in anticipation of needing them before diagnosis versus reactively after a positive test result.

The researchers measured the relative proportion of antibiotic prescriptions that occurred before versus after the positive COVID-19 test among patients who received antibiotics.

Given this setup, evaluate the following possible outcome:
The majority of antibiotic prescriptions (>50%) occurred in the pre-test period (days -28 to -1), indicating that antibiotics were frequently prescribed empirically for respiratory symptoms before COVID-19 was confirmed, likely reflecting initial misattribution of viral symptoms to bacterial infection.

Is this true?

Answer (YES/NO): NO